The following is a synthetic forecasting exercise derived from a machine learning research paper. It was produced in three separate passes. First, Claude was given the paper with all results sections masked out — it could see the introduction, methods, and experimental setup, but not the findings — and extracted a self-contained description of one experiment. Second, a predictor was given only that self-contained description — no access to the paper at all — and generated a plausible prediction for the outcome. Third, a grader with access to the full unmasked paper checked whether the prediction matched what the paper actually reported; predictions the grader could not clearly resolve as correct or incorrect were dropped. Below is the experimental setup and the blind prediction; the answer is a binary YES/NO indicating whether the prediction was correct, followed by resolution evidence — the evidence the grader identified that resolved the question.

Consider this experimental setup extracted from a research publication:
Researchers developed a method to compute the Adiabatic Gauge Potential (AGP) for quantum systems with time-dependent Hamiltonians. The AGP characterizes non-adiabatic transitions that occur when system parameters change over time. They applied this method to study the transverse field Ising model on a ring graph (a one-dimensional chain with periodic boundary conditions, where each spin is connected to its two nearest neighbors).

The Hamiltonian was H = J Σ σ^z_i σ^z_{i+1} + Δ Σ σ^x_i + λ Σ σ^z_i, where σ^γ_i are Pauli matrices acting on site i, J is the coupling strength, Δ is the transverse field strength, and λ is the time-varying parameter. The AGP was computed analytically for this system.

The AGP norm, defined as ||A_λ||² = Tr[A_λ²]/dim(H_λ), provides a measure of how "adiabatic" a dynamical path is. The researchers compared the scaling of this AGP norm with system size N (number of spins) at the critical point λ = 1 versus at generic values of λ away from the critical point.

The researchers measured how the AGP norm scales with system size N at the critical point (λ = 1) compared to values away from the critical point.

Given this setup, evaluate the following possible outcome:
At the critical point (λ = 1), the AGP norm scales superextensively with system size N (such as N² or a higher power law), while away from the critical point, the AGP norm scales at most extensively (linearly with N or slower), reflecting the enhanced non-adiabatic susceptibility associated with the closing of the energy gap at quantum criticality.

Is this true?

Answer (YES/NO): YES